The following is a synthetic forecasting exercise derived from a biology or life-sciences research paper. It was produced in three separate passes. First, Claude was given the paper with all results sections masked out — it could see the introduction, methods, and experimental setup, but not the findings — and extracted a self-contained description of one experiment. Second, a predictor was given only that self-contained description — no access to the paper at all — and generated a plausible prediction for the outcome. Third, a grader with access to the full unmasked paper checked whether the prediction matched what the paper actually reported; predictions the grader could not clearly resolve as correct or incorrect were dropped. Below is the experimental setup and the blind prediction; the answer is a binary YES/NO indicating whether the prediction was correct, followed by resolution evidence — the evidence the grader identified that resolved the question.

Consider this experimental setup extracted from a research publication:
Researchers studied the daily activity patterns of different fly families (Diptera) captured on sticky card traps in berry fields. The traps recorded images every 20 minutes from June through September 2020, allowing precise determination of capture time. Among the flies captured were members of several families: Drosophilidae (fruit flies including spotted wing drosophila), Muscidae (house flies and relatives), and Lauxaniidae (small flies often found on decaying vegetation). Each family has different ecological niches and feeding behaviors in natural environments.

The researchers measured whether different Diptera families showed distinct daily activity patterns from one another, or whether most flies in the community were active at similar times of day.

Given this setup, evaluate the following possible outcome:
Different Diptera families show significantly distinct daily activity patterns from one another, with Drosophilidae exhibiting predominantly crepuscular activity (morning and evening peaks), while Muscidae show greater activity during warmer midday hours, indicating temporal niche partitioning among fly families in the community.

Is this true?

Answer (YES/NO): NO